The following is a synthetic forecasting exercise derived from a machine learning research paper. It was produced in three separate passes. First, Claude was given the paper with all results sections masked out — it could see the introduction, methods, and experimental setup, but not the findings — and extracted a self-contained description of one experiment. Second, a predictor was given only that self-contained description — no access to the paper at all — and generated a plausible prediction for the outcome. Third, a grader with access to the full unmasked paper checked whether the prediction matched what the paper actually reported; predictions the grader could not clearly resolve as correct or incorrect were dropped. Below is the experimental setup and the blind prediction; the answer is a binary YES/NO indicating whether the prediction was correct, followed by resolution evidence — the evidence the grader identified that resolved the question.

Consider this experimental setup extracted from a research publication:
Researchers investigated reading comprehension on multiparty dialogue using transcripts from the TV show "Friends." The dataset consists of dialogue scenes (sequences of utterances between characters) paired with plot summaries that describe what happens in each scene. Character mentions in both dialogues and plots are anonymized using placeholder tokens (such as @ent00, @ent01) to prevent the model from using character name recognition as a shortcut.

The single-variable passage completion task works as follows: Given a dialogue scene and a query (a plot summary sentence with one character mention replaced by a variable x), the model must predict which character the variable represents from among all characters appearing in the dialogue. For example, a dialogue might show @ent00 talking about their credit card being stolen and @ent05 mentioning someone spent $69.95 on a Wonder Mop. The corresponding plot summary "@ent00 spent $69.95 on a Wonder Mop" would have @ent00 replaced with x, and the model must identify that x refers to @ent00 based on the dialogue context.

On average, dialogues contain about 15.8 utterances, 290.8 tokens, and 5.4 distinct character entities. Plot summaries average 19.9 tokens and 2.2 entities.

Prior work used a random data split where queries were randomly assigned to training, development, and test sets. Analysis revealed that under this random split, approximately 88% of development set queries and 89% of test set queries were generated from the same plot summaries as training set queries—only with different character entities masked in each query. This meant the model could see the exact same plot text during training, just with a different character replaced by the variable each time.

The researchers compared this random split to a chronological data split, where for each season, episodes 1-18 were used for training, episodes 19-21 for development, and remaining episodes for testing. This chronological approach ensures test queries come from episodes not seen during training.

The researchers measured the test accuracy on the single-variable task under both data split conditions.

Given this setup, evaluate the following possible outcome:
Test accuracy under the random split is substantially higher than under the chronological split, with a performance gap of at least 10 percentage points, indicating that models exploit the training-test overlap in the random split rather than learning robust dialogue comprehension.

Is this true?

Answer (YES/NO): YES